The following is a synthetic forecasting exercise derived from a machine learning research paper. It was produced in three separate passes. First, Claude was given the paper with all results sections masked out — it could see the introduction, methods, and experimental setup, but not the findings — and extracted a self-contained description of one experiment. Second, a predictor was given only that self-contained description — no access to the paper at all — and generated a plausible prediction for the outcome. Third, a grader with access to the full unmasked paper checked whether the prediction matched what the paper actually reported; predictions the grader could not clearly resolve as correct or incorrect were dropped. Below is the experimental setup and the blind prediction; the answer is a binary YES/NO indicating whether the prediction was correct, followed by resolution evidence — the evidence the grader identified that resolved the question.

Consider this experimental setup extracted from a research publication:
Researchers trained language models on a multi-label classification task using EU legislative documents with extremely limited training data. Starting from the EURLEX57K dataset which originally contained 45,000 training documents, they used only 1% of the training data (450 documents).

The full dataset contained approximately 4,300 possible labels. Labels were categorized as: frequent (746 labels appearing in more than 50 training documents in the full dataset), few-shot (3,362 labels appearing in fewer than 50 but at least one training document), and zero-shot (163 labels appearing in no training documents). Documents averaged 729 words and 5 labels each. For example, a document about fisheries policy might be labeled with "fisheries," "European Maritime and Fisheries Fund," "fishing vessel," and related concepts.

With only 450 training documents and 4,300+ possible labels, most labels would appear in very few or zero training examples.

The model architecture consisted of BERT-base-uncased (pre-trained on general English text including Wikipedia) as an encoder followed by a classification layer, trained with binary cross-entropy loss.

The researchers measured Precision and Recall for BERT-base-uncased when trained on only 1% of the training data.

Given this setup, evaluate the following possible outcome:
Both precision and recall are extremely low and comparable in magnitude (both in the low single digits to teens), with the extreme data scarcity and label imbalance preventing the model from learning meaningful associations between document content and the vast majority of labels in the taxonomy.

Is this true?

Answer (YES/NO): NO